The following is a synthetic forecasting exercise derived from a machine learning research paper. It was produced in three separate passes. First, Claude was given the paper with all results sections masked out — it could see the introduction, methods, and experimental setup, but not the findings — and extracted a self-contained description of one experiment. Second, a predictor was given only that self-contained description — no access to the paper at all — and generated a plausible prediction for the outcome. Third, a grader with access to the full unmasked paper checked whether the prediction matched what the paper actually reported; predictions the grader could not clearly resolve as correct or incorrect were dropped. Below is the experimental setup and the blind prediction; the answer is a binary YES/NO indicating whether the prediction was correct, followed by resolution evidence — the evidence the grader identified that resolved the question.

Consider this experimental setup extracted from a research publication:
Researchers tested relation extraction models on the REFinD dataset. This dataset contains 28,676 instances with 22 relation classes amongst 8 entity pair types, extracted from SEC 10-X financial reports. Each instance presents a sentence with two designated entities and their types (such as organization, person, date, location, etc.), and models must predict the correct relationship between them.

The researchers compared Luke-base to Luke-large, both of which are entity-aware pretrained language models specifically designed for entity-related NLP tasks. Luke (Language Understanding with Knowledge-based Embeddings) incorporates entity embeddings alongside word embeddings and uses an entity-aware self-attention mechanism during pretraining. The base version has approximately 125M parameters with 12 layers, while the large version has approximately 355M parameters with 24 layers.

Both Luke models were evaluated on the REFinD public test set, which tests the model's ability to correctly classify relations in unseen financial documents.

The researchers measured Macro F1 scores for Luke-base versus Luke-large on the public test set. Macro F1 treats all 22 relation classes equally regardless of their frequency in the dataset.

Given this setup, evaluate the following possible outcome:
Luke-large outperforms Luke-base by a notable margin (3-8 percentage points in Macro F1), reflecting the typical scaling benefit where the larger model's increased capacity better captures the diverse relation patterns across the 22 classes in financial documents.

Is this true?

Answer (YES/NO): NO